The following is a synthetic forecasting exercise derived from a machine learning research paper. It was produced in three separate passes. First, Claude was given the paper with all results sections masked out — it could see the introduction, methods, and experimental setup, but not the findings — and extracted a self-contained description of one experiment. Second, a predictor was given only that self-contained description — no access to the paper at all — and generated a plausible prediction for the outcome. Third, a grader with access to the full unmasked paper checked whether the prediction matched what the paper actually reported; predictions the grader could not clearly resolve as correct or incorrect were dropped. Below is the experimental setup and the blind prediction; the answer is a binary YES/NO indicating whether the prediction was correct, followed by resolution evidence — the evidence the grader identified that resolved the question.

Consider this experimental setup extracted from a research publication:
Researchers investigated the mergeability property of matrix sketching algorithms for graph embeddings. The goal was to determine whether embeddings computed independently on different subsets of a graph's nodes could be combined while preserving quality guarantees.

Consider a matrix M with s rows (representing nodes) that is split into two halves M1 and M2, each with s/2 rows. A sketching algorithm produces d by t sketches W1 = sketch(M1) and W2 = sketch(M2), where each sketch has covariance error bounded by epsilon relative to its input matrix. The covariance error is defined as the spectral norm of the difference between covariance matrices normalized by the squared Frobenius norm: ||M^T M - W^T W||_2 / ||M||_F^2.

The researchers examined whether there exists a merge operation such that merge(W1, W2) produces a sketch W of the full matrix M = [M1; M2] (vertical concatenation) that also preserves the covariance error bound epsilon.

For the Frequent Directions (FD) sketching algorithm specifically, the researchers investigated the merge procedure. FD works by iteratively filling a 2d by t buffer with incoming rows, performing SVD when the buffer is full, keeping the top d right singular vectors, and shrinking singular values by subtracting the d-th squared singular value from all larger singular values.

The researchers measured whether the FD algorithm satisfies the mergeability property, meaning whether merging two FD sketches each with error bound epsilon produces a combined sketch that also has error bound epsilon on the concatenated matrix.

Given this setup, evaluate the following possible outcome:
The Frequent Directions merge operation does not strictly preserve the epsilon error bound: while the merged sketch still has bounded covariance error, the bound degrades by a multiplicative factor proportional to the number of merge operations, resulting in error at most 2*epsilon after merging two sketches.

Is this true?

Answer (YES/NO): NO